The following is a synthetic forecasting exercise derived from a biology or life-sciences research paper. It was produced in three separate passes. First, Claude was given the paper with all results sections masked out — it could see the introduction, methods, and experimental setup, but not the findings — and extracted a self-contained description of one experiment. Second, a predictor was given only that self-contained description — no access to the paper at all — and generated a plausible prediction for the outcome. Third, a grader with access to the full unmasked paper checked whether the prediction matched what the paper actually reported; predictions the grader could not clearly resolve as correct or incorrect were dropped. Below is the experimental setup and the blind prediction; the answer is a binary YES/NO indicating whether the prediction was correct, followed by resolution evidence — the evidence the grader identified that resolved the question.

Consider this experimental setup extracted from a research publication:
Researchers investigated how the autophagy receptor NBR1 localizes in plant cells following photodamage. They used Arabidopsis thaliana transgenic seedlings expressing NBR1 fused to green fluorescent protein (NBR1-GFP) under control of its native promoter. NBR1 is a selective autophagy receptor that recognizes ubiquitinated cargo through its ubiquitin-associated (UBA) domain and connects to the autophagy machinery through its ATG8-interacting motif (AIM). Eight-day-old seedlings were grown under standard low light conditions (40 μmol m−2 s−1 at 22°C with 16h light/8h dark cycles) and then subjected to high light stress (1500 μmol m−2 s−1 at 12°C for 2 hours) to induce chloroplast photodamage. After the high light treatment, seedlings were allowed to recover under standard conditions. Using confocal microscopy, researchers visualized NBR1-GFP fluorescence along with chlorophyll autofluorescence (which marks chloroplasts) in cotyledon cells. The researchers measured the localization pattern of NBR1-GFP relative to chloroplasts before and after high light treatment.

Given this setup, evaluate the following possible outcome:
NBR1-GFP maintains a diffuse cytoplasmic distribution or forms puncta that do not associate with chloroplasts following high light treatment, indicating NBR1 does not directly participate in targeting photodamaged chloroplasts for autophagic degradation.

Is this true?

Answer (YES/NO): NO